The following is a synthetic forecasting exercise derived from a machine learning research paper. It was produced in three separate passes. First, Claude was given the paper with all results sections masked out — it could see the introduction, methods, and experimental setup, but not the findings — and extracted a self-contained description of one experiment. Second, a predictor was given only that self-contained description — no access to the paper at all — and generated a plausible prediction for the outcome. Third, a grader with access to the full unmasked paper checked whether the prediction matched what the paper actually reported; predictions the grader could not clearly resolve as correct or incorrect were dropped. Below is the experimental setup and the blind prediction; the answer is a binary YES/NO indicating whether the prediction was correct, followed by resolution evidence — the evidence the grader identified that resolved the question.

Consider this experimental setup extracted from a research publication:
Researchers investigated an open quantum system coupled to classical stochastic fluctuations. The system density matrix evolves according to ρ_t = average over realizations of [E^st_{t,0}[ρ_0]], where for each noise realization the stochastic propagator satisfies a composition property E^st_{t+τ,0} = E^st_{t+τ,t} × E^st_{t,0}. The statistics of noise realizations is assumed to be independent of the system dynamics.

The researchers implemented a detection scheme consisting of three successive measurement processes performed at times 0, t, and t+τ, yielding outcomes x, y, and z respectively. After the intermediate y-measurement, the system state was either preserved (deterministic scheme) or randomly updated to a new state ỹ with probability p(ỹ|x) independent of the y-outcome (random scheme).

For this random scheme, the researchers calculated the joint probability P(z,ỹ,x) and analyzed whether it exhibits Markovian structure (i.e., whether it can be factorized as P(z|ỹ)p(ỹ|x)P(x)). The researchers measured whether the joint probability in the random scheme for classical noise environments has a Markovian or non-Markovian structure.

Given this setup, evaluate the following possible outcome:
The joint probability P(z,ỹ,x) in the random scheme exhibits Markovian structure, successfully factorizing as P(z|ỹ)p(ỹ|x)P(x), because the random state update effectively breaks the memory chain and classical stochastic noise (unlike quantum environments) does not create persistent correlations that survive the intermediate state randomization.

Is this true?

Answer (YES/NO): YES